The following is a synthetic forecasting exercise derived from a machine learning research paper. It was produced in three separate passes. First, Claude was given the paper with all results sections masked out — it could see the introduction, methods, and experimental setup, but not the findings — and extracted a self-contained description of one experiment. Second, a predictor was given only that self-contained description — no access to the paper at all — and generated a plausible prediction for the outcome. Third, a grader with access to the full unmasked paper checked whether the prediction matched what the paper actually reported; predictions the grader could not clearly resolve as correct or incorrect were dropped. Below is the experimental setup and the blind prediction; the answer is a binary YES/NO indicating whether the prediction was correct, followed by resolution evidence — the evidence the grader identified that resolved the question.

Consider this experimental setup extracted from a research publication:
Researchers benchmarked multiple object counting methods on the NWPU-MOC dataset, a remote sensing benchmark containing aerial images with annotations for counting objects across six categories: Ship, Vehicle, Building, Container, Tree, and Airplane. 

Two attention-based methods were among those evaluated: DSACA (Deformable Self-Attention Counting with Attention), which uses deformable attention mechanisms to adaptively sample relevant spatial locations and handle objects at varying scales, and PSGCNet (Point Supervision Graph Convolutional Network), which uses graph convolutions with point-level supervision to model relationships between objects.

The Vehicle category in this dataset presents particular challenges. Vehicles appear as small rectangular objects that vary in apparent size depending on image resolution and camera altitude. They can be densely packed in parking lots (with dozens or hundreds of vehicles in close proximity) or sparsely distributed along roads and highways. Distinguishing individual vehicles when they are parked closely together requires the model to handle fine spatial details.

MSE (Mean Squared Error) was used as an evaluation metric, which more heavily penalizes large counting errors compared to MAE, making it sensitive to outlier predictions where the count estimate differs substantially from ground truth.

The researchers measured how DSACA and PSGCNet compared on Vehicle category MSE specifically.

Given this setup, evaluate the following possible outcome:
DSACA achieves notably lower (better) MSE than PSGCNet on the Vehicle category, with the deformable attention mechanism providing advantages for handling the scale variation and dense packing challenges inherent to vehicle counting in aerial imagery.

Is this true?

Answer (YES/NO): NO